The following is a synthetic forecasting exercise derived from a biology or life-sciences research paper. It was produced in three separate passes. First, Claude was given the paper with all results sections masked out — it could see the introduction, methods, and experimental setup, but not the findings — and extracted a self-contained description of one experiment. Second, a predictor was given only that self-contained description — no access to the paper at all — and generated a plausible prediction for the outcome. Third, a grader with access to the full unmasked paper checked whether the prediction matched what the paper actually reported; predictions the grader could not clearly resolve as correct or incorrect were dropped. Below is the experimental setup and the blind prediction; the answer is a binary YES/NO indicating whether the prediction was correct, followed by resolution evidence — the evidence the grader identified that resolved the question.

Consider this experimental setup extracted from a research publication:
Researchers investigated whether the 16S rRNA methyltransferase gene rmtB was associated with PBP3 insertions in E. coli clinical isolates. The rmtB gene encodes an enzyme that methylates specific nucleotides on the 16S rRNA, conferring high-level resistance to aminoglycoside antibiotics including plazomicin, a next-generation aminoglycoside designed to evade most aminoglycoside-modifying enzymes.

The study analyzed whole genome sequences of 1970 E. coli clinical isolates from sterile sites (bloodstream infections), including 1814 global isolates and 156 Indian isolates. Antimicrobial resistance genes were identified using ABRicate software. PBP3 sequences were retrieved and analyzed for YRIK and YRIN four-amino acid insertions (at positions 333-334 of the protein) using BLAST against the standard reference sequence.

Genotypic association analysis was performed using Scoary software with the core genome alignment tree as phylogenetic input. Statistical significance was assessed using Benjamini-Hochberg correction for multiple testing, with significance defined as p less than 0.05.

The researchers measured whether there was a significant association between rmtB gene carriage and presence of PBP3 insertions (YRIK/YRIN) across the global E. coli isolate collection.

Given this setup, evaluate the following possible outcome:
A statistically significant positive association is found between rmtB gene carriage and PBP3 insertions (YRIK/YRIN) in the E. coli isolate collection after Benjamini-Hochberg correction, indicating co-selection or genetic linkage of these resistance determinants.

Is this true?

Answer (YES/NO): YES